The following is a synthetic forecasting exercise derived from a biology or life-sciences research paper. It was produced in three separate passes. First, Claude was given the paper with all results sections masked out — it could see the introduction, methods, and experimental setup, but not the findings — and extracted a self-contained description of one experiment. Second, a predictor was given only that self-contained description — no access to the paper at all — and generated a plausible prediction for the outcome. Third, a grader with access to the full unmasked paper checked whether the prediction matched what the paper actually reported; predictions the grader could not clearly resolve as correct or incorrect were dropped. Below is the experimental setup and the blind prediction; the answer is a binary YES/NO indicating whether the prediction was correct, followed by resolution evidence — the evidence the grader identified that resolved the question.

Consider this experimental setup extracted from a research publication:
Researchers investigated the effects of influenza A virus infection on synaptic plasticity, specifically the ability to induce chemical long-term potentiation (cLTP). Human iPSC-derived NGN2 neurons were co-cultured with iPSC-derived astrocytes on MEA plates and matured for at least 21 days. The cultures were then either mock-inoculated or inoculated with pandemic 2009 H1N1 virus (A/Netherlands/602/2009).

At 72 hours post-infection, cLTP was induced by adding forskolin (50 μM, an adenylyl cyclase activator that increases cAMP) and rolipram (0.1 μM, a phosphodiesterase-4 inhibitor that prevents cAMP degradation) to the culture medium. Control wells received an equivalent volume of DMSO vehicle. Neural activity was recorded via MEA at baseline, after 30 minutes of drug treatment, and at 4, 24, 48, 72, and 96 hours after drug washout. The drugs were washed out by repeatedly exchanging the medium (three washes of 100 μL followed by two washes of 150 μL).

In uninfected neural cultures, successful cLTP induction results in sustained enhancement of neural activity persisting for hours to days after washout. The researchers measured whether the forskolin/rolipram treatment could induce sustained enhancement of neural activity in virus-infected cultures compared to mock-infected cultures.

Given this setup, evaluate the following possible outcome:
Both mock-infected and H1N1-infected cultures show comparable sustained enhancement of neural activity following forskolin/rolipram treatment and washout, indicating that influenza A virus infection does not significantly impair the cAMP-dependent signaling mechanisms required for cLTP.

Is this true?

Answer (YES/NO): NO